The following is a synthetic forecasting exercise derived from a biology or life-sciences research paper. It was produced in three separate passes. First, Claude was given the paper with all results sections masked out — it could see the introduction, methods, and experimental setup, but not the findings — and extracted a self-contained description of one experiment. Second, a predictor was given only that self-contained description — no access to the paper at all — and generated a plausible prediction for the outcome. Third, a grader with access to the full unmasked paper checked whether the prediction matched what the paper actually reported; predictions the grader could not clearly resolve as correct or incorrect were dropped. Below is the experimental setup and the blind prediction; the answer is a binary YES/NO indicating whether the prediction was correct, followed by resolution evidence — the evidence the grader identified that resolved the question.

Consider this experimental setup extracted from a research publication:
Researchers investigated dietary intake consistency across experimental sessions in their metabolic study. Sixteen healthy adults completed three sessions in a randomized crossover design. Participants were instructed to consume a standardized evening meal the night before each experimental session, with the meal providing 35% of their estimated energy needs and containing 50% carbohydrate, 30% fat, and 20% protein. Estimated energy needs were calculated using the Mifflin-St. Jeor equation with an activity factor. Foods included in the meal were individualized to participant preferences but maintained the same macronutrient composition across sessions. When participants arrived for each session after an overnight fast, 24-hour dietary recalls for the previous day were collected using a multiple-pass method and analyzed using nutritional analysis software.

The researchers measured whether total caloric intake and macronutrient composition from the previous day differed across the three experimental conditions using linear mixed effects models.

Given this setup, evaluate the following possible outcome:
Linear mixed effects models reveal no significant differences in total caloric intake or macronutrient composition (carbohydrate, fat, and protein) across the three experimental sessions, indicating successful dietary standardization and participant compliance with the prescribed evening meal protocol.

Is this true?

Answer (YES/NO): YES